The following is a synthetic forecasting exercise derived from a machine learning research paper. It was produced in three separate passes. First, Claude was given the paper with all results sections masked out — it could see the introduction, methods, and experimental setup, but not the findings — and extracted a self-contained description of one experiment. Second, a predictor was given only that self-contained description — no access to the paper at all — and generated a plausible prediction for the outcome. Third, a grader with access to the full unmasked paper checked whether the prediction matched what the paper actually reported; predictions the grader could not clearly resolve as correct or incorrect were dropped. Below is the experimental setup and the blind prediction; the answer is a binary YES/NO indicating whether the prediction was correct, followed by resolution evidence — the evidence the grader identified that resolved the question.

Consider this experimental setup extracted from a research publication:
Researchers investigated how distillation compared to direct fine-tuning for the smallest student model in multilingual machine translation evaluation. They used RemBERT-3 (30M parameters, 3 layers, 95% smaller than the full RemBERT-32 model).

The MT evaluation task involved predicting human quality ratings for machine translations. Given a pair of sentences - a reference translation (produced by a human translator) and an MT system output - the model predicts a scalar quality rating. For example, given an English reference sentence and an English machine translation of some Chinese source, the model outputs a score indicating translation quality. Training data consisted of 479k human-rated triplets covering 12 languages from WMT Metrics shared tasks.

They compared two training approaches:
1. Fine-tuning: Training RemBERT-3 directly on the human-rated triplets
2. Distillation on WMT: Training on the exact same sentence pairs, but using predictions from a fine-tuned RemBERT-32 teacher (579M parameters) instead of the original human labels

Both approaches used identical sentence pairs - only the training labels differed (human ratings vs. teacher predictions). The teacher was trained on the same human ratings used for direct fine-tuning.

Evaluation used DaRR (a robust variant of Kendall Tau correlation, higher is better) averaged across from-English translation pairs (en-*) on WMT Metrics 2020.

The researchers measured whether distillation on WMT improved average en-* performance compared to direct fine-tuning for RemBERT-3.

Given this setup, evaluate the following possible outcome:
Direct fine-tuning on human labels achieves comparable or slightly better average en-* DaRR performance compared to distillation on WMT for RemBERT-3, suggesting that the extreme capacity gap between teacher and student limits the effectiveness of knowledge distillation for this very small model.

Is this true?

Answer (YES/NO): YES